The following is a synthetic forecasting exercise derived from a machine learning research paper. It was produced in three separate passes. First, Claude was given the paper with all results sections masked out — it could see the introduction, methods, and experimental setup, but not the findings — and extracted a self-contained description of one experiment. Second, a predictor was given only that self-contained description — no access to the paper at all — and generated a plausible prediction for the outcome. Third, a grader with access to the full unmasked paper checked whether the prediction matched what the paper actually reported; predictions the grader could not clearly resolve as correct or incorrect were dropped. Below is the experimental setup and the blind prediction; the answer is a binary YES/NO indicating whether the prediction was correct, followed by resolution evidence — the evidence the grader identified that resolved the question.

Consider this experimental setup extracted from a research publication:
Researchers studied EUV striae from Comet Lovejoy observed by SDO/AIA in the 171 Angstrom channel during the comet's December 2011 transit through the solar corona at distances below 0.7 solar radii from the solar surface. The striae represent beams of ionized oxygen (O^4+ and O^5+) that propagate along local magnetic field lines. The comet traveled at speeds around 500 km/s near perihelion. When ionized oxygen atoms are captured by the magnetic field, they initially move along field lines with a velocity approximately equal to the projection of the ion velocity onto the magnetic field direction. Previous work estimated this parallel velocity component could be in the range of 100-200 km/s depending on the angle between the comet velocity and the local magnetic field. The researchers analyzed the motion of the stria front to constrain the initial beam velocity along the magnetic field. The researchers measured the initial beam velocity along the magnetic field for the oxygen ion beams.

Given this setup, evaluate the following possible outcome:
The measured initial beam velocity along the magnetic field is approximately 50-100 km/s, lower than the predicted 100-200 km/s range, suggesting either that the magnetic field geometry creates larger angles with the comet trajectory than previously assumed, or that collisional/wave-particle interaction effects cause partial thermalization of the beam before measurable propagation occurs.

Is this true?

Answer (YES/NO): YES